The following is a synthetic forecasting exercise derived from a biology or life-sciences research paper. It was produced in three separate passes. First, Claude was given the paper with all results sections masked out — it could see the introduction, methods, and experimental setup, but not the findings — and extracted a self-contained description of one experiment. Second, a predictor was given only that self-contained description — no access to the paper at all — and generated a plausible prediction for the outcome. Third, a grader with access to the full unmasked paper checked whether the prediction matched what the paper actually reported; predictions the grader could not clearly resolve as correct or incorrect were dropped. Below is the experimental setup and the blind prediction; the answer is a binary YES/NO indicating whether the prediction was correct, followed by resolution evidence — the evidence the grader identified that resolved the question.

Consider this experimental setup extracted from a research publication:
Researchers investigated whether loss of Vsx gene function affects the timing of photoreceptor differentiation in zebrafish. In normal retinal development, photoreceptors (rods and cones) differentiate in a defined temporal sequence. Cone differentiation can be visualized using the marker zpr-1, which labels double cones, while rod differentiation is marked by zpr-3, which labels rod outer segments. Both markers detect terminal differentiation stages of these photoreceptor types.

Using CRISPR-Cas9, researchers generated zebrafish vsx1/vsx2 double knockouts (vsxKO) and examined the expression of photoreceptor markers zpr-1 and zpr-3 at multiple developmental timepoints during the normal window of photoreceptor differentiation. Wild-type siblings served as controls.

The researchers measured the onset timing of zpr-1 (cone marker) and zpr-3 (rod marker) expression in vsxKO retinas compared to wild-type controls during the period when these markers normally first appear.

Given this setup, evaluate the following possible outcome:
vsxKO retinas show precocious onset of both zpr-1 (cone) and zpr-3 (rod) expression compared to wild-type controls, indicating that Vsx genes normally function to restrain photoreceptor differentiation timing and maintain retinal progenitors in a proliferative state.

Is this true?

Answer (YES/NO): NO